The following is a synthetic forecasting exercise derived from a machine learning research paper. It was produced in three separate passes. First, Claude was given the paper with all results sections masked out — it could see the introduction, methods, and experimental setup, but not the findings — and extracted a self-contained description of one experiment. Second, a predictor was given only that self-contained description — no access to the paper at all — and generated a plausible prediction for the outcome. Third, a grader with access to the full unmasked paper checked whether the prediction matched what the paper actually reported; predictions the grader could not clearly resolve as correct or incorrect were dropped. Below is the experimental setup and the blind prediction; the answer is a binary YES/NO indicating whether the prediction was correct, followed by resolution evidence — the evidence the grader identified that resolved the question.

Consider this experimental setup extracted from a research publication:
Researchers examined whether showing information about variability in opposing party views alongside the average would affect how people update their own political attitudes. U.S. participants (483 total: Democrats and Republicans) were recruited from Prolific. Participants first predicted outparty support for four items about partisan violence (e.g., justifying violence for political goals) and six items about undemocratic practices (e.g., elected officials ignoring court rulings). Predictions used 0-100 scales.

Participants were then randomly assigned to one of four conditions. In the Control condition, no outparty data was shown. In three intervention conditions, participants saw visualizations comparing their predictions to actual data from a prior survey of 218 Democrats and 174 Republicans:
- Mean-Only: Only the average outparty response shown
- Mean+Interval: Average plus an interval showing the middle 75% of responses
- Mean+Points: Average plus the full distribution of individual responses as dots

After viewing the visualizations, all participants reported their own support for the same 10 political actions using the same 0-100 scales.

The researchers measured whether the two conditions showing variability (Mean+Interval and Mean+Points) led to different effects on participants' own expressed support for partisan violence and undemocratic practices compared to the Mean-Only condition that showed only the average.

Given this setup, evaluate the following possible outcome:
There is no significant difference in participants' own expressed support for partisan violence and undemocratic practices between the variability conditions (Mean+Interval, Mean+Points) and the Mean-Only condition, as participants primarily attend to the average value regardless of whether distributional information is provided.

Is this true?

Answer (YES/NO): NO